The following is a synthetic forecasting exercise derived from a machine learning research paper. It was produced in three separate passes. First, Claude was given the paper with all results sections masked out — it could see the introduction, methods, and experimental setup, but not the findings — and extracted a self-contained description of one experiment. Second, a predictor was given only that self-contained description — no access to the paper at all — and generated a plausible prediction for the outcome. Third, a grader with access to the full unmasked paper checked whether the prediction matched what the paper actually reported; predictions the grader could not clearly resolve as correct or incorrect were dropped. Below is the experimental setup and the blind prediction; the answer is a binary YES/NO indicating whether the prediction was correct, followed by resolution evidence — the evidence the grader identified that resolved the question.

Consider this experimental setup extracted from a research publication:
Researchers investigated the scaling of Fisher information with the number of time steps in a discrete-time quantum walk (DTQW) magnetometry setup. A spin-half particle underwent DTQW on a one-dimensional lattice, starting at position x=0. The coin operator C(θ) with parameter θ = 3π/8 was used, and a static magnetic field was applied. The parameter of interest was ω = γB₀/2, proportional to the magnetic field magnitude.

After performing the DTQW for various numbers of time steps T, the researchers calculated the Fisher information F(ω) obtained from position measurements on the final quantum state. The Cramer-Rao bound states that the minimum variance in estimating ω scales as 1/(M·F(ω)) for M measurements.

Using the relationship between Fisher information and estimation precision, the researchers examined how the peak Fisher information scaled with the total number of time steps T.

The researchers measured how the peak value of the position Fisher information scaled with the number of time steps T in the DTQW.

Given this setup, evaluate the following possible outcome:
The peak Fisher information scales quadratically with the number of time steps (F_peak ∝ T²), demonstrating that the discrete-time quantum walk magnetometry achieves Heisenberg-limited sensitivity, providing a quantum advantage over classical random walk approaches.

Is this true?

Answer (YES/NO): NO